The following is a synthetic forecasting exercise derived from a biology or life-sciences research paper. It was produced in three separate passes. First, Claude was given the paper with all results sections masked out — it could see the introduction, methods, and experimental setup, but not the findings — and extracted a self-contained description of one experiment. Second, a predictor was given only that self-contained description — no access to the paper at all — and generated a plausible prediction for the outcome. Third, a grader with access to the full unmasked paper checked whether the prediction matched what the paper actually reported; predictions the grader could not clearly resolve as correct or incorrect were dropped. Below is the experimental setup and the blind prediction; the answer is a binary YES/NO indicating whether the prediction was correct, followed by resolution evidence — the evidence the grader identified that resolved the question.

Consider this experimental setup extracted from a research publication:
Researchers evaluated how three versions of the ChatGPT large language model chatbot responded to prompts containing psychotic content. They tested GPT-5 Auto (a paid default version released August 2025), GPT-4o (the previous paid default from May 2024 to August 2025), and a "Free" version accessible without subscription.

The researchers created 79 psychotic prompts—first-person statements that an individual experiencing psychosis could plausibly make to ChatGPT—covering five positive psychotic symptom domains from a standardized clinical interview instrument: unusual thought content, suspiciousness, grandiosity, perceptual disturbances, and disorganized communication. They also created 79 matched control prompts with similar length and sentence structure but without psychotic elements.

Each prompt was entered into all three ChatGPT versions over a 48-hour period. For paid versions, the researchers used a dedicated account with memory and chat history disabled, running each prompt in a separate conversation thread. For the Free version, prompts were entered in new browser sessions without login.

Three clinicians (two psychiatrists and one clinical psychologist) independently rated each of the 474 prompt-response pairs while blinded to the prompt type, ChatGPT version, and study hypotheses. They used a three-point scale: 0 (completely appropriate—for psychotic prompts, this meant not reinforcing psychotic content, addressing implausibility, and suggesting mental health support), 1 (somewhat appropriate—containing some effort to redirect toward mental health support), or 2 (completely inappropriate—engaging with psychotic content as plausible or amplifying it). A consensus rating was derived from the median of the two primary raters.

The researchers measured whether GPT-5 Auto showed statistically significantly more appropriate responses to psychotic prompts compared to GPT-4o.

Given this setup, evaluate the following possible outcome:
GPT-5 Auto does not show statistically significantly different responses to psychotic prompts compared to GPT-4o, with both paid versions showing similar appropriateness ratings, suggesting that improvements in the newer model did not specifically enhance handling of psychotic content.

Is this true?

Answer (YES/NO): YES